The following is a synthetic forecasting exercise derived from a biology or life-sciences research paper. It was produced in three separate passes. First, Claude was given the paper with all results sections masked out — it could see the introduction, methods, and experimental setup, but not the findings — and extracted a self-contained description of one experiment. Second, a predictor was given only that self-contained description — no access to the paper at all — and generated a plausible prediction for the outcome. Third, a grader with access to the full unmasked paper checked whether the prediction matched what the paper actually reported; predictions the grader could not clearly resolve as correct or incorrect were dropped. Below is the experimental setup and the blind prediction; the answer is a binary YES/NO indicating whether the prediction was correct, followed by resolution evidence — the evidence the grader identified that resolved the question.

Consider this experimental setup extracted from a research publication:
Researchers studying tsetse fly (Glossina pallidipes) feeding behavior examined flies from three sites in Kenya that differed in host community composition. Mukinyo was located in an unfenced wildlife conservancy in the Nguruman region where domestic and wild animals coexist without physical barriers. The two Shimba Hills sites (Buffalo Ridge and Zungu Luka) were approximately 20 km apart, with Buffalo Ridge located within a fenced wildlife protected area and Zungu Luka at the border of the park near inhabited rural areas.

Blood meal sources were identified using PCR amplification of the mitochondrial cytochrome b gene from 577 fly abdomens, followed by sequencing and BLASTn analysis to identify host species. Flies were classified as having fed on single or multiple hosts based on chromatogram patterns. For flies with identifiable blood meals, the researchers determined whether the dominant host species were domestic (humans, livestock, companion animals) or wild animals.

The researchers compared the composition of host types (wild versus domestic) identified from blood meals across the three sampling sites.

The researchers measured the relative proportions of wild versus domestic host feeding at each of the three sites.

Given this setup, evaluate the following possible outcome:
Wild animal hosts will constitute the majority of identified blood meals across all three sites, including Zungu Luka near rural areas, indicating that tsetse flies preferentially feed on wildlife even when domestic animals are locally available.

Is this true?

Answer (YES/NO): NO